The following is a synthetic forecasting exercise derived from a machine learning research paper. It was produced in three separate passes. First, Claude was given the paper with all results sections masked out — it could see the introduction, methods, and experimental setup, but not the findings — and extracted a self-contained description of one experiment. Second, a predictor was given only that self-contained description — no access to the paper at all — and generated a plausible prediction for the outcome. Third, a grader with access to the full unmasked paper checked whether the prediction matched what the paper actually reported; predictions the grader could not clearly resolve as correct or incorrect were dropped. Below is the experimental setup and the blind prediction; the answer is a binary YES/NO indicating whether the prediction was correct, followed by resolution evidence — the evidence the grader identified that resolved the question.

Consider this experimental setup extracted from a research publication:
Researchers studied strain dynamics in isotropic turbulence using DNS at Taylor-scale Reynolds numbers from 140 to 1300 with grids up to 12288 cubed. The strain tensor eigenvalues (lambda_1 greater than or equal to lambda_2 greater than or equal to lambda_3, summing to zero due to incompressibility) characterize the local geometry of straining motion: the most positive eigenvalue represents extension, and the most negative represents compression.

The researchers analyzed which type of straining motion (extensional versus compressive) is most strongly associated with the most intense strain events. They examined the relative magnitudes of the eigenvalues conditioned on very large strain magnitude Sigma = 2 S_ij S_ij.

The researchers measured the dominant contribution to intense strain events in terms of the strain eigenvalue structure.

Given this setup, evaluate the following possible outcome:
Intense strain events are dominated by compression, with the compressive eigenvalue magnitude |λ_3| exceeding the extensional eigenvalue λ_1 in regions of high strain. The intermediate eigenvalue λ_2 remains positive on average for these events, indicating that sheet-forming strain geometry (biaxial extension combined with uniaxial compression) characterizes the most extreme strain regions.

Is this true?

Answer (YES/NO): YES